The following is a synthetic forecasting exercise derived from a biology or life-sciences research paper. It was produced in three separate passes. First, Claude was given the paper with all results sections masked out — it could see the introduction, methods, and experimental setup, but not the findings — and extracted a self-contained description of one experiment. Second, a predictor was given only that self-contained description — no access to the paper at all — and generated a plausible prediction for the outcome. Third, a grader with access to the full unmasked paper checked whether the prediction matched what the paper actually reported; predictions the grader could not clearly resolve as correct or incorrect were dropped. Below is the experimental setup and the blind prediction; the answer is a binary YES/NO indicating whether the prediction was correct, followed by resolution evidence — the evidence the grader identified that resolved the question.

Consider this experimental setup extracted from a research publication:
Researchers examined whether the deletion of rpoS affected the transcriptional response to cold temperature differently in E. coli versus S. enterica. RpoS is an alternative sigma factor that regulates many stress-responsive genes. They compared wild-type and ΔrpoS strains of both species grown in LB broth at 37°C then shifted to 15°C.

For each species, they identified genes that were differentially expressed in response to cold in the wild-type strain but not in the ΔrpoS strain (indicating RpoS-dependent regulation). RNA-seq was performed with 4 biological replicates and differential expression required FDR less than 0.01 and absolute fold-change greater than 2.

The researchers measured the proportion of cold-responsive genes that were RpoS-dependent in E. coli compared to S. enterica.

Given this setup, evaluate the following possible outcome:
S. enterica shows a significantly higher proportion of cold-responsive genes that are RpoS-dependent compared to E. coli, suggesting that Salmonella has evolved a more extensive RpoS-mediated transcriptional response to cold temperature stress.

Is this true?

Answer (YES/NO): NO